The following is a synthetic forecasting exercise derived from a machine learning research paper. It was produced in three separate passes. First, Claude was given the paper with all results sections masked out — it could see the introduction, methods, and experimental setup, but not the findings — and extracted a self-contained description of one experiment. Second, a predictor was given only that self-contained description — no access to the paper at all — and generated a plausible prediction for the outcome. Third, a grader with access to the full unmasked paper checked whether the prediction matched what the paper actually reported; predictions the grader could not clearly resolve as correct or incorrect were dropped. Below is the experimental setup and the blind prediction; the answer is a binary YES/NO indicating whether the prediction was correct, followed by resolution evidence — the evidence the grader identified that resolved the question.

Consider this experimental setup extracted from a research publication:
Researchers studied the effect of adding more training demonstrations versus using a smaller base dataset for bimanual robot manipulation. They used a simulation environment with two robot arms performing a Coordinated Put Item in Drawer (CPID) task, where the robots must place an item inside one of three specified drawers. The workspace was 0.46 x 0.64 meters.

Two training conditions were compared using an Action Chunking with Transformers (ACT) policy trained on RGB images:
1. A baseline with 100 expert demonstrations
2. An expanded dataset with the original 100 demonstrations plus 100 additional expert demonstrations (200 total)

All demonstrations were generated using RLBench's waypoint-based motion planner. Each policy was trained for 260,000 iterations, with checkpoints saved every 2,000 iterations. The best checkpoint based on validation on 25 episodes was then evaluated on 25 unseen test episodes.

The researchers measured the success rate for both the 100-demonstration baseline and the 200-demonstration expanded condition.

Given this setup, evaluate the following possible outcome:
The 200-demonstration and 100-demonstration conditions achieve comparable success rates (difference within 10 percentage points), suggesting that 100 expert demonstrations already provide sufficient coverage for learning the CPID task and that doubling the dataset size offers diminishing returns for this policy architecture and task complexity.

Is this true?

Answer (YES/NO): NO